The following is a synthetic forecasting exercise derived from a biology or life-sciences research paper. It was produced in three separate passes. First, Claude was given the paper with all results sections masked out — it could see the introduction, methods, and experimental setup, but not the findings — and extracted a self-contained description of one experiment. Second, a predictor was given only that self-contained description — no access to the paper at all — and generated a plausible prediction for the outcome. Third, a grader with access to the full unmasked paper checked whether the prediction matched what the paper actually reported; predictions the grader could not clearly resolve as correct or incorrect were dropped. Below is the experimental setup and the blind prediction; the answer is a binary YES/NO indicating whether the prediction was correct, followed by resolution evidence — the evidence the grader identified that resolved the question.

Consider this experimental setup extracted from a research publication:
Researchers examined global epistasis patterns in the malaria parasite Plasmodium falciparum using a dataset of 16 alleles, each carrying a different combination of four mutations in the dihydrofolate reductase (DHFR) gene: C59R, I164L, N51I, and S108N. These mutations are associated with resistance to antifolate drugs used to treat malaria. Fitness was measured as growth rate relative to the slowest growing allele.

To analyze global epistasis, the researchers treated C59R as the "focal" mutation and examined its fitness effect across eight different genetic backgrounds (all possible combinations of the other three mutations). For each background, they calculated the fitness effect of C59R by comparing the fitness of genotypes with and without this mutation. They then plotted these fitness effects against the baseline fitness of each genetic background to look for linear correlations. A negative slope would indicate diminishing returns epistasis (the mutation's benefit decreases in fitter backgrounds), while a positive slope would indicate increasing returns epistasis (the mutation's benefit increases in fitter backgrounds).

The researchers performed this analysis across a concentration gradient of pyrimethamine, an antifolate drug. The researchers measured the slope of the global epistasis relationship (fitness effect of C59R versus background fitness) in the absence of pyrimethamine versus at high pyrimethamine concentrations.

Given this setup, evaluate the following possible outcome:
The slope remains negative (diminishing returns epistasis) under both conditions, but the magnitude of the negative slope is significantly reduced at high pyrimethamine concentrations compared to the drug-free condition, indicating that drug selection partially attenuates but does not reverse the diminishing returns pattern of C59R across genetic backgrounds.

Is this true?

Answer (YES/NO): NO